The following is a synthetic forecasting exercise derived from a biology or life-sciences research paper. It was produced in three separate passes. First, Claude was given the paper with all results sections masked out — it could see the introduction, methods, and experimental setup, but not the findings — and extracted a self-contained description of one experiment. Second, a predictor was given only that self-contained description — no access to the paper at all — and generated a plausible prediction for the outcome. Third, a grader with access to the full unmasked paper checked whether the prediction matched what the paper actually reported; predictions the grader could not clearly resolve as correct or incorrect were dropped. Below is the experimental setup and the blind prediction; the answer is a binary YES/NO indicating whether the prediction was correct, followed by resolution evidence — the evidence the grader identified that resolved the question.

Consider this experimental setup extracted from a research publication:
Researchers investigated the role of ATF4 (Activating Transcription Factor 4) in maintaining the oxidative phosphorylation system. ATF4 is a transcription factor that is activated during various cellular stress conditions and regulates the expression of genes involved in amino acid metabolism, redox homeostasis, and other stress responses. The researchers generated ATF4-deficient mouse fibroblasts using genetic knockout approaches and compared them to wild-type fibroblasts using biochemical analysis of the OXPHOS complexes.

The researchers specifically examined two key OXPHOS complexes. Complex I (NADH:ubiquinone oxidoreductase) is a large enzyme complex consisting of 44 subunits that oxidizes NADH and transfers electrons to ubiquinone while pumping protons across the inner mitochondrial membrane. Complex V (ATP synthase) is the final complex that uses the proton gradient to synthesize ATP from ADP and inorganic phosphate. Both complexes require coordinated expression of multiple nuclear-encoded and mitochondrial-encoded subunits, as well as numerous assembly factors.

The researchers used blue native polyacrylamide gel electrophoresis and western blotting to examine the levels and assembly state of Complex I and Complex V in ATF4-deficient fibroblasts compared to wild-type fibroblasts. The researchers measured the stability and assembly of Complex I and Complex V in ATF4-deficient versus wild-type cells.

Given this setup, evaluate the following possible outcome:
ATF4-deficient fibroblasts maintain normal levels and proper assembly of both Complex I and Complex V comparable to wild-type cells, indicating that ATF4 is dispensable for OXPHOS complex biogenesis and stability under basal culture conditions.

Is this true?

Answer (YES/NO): NO